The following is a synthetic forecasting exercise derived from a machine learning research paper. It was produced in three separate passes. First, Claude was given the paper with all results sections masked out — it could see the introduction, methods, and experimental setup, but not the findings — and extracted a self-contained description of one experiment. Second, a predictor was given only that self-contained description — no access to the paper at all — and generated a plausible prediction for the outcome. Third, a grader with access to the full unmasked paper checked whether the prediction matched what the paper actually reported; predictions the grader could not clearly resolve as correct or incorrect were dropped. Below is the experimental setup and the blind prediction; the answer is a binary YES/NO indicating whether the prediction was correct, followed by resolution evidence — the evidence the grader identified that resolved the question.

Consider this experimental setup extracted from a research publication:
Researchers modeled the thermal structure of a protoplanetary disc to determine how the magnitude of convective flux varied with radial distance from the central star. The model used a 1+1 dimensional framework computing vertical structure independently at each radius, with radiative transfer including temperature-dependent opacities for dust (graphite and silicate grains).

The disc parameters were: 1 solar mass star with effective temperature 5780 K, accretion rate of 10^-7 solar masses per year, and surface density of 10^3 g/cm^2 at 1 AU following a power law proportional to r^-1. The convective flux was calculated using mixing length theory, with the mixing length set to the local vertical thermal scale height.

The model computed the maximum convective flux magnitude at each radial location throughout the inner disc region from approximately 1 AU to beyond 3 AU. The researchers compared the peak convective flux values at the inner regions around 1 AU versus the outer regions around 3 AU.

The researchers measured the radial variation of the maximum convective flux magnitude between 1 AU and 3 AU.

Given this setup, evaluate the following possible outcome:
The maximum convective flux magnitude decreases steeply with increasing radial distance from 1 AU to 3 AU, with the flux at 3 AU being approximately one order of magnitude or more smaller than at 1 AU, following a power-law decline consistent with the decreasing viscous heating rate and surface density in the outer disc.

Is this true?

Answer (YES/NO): YES